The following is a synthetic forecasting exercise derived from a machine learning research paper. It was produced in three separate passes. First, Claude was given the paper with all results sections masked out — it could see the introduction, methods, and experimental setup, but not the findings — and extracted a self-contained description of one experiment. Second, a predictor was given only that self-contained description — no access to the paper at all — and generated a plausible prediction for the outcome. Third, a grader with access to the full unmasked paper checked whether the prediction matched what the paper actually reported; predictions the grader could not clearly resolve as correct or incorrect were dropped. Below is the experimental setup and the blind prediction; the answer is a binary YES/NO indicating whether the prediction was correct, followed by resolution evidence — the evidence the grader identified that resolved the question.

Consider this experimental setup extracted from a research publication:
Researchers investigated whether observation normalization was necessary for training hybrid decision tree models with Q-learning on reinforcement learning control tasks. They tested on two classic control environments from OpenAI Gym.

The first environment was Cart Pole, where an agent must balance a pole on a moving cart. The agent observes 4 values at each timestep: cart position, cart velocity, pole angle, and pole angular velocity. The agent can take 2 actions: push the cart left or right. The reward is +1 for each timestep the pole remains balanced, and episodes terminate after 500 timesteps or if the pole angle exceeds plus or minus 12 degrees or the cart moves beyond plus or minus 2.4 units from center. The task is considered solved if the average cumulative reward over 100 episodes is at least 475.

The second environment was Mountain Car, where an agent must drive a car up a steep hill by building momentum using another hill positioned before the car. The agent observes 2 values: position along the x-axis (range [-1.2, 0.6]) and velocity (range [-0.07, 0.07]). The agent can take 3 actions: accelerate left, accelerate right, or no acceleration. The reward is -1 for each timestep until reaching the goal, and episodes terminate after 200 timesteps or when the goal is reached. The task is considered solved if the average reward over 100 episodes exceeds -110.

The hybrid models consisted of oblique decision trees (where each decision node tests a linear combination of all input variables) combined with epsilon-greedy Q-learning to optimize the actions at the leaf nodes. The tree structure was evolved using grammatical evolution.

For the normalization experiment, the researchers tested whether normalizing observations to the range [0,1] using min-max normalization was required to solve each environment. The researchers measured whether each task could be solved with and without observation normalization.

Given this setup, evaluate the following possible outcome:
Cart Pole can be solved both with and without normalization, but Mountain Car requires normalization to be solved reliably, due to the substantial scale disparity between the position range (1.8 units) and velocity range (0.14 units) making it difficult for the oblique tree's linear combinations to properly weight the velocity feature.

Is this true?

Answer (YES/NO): YES